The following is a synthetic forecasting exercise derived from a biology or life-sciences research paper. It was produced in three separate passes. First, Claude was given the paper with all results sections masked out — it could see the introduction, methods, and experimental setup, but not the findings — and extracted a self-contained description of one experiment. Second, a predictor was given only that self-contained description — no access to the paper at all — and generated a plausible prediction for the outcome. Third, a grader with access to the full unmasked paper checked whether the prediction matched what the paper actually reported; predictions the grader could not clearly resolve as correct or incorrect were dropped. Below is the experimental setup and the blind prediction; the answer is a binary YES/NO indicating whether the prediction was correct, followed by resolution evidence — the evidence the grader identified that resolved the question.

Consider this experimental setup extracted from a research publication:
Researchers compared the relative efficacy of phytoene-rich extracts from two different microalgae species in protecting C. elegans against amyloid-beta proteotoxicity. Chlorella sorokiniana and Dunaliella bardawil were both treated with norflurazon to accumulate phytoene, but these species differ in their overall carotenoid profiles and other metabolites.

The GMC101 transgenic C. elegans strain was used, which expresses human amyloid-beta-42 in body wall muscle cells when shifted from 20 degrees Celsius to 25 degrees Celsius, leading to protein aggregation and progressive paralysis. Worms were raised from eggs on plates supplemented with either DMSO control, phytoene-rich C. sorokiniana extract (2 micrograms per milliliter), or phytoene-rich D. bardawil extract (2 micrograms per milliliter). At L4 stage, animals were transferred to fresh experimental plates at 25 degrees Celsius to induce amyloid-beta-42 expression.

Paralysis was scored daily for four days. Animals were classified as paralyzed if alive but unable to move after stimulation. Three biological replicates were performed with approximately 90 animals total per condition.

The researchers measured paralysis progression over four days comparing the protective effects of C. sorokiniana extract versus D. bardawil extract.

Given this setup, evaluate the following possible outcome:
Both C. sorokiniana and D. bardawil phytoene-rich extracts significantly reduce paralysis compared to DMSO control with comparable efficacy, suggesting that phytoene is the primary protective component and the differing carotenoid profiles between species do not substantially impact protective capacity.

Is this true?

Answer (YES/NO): YES